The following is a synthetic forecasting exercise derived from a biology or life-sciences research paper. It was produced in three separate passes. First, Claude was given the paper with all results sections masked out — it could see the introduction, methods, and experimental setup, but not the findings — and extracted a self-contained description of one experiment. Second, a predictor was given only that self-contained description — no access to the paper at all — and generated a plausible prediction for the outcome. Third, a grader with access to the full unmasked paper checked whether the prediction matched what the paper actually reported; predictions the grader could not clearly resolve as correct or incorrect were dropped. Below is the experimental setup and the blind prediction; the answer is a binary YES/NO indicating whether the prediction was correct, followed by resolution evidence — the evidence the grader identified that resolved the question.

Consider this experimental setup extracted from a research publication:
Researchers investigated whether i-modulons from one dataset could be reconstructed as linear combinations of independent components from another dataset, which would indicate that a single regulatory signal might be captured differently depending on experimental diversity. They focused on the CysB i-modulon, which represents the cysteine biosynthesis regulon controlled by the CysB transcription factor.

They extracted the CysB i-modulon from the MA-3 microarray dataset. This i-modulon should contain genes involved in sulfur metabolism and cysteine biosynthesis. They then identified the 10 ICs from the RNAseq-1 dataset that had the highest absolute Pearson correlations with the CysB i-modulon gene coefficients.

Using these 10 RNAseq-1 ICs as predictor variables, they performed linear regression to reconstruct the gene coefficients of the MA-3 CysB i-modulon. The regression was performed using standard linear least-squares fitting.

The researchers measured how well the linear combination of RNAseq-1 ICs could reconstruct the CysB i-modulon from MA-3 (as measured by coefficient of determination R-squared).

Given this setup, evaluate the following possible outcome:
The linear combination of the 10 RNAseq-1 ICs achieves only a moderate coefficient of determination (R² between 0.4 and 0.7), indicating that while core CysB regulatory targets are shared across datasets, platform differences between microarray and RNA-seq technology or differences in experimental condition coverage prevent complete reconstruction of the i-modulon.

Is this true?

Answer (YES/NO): YES